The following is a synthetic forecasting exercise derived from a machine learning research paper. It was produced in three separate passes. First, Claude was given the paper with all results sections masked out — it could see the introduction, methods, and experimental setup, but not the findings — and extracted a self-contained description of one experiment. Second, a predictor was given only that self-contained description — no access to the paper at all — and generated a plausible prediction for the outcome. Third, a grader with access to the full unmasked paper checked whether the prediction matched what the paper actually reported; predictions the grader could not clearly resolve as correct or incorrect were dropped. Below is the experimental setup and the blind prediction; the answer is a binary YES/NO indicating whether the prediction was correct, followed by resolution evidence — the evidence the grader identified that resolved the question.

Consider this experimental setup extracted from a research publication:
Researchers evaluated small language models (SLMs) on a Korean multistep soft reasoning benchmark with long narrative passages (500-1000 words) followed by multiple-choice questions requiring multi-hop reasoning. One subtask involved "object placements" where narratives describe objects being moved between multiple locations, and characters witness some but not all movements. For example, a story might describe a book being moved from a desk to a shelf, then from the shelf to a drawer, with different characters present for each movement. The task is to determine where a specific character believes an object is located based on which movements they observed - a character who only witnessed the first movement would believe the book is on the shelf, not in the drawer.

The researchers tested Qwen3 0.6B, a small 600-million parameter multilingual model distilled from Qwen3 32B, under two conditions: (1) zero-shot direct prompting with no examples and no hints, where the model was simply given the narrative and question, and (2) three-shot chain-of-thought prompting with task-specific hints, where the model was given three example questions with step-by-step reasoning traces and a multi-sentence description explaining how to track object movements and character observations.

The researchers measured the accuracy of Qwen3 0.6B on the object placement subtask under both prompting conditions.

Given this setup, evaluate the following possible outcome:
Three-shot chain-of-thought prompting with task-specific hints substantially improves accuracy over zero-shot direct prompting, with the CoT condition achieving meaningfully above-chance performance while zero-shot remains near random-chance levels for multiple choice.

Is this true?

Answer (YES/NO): NO